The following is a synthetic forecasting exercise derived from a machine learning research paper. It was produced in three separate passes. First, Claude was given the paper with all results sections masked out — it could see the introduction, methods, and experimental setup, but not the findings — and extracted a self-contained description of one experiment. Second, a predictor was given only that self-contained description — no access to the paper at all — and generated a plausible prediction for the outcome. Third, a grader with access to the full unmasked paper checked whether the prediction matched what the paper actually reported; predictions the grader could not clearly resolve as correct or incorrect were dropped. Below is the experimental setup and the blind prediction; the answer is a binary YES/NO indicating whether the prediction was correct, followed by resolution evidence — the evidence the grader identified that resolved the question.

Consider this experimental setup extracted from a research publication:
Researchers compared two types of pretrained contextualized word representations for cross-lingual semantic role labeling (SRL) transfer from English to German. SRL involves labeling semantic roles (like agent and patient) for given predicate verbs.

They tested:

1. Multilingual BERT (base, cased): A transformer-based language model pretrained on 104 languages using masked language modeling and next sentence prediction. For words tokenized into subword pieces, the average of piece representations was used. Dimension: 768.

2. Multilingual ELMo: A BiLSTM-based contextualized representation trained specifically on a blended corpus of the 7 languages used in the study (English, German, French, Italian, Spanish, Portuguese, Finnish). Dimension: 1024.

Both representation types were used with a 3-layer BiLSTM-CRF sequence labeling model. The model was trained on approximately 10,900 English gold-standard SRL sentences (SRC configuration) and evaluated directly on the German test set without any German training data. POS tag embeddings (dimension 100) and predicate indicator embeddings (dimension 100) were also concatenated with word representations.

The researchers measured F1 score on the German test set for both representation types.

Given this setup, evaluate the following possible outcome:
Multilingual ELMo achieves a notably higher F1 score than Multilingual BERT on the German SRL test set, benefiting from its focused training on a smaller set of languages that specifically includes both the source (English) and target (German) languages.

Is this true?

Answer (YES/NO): YES